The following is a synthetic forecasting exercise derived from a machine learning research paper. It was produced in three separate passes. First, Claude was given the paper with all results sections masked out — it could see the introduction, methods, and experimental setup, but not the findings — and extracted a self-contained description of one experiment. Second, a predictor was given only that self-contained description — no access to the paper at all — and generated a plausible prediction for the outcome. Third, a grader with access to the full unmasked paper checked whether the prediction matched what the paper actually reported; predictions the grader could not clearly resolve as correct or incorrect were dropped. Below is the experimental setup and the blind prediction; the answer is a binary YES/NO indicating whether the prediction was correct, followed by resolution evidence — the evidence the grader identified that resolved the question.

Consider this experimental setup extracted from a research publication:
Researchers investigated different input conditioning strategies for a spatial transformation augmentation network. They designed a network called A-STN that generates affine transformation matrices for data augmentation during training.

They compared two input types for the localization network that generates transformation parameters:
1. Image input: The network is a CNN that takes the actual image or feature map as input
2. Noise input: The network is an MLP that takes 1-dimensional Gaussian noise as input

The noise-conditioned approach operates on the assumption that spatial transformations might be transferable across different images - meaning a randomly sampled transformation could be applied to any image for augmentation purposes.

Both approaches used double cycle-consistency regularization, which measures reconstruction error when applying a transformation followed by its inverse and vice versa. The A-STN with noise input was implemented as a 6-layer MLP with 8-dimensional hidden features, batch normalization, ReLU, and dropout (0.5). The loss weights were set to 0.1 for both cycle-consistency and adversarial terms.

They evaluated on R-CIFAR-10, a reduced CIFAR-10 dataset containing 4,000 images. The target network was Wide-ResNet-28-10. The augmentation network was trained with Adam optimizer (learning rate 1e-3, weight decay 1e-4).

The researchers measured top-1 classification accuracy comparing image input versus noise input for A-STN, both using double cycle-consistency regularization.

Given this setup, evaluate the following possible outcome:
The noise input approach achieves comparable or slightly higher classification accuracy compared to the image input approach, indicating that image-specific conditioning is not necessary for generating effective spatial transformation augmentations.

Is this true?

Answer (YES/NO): YES